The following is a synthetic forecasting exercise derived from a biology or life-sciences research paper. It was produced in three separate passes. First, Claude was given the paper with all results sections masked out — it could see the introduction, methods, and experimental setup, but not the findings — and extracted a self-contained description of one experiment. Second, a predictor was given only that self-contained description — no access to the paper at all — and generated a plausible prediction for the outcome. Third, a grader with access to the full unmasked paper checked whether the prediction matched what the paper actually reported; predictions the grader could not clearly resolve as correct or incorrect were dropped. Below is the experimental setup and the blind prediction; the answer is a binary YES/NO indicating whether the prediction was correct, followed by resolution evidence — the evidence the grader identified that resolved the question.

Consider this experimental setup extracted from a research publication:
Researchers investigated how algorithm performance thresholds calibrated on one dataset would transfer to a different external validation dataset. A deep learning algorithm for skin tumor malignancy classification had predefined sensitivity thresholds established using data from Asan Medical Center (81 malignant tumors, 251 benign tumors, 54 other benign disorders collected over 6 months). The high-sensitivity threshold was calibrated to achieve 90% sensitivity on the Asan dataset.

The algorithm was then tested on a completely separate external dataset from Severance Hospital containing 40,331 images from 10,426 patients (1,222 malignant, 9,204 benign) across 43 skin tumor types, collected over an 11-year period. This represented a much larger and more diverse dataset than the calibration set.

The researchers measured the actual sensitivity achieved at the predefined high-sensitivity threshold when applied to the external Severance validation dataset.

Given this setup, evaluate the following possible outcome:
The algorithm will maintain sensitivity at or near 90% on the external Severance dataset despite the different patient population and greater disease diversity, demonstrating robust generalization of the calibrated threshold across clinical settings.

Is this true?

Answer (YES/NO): NO